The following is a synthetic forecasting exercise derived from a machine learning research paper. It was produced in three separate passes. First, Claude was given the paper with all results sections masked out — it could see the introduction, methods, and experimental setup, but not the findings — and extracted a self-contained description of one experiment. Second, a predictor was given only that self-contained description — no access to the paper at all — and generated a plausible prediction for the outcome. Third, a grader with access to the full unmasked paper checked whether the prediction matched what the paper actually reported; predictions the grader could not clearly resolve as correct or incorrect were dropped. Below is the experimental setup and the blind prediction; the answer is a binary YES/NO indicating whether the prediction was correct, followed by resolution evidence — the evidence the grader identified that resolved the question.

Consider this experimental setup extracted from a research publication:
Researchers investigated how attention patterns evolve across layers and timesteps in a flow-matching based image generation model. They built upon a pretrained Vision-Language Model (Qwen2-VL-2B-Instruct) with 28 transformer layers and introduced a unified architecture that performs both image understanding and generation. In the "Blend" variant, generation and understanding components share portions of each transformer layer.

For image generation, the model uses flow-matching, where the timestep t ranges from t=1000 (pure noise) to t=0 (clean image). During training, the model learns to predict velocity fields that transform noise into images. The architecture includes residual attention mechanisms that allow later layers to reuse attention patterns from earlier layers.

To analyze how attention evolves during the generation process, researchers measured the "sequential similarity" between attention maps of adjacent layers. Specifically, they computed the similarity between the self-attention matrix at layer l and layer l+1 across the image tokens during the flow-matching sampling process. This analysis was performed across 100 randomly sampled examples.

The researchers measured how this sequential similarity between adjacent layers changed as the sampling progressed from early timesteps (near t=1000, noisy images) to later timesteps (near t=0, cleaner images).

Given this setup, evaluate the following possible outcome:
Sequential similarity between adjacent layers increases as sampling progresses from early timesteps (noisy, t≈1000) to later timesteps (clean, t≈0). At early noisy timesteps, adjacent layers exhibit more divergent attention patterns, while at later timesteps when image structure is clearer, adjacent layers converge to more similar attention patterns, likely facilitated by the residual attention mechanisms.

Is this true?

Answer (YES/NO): YES